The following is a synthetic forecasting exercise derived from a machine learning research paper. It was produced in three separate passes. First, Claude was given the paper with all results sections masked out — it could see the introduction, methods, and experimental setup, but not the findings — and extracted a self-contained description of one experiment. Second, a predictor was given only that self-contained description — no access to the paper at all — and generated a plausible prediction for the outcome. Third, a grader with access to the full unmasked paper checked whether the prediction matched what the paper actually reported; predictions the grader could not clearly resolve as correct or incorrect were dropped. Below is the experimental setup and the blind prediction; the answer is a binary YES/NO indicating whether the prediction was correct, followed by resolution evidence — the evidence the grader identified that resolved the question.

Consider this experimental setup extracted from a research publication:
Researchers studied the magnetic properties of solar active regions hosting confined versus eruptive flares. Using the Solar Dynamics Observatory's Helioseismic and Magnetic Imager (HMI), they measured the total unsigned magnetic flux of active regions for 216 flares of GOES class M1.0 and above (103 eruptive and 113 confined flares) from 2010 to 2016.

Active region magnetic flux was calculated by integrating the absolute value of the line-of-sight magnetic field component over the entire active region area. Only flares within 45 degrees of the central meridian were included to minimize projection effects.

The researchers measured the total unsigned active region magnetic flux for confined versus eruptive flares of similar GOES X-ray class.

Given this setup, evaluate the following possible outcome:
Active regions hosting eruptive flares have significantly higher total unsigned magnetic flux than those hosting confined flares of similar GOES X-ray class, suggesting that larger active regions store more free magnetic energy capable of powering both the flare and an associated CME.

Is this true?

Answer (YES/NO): NO